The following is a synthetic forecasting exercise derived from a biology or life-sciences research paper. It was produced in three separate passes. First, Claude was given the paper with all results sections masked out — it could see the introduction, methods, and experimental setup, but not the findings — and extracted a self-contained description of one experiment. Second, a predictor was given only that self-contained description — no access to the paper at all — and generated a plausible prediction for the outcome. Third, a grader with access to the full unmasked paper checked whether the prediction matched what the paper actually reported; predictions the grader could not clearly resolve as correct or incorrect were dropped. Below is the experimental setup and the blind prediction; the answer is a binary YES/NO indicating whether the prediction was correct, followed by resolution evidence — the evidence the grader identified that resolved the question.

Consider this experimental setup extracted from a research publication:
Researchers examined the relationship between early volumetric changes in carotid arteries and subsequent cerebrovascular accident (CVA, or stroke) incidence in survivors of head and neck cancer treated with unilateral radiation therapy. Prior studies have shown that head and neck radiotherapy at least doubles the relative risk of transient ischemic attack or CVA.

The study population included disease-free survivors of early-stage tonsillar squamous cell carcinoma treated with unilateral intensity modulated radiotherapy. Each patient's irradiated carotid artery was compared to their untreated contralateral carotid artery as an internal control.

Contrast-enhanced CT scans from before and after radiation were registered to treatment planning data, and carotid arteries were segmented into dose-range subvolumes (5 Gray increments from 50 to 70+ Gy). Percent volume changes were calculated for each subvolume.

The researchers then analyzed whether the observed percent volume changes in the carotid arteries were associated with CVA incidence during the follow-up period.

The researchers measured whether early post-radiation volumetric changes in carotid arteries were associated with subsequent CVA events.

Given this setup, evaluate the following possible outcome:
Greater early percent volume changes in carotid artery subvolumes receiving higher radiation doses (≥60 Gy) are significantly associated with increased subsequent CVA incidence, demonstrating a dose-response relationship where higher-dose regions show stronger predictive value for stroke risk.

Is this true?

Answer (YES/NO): NO